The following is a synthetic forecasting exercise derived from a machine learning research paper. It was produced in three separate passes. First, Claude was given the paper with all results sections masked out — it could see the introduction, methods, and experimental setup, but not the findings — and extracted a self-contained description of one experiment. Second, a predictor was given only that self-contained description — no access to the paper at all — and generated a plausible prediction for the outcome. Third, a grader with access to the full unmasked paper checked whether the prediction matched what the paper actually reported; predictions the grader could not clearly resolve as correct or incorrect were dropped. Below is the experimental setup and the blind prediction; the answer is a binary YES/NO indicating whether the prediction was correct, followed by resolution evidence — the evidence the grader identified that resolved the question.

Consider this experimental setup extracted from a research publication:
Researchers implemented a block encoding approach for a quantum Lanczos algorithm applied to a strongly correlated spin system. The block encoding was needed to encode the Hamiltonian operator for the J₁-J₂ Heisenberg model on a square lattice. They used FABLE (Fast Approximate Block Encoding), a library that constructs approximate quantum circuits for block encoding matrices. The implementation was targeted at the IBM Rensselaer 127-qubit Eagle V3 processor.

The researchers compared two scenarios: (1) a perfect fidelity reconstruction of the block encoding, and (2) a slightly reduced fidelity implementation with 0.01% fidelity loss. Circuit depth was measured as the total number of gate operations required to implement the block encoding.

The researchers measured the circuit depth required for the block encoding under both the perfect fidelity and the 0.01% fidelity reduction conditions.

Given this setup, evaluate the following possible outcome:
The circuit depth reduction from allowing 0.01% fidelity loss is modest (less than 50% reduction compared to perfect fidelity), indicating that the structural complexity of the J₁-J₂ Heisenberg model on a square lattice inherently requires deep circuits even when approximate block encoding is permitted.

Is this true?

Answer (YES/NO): NO